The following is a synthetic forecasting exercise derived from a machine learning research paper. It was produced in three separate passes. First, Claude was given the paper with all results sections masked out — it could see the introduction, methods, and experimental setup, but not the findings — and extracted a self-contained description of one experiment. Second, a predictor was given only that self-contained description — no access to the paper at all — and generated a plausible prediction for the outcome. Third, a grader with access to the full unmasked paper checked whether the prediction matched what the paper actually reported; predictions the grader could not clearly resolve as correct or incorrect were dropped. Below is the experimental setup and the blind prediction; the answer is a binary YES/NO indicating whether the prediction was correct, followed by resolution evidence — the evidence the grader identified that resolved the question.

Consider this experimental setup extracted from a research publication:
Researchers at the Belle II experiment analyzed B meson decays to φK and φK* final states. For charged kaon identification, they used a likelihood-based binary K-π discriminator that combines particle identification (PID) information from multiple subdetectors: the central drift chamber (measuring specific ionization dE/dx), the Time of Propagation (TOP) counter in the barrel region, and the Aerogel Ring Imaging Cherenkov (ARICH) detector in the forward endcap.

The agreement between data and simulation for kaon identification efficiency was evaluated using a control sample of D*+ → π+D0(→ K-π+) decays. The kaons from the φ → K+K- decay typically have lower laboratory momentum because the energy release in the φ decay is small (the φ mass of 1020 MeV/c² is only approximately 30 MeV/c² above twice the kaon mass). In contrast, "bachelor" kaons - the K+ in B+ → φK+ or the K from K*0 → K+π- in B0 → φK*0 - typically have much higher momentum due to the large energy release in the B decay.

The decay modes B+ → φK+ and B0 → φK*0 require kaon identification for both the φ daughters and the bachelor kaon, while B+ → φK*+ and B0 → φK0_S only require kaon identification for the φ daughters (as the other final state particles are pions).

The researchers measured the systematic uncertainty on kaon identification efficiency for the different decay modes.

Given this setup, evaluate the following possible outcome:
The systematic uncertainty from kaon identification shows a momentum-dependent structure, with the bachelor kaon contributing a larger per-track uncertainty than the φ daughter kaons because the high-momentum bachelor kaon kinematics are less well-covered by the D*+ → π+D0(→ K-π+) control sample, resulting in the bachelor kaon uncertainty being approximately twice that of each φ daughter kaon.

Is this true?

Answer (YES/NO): NO